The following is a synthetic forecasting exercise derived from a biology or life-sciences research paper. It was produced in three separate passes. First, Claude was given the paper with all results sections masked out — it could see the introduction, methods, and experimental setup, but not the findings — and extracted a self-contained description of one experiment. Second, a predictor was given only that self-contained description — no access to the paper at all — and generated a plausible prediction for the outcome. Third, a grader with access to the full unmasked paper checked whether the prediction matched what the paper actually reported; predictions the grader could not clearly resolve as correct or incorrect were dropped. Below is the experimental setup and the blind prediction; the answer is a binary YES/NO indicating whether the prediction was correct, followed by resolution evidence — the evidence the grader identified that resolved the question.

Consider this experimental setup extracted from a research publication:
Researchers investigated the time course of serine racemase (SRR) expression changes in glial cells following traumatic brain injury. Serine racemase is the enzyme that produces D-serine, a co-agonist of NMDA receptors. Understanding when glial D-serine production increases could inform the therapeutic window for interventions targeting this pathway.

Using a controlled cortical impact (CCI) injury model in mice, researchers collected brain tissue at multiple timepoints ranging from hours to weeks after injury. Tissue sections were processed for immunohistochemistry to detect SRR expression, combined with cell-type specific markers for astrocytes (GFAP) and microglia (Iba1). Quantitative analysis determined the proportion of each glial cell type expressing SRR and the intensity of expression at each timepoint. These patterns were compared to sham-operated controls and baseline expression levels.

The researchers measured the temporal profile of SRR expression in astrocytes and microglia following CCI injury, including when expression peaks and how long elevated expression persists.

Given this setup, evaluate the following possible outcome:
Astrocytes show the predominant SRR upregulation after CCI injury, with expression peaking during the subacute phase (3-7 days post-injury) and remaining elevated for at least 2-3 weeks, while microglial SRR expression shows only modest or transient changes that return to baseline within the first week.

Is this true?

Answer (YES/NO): NO